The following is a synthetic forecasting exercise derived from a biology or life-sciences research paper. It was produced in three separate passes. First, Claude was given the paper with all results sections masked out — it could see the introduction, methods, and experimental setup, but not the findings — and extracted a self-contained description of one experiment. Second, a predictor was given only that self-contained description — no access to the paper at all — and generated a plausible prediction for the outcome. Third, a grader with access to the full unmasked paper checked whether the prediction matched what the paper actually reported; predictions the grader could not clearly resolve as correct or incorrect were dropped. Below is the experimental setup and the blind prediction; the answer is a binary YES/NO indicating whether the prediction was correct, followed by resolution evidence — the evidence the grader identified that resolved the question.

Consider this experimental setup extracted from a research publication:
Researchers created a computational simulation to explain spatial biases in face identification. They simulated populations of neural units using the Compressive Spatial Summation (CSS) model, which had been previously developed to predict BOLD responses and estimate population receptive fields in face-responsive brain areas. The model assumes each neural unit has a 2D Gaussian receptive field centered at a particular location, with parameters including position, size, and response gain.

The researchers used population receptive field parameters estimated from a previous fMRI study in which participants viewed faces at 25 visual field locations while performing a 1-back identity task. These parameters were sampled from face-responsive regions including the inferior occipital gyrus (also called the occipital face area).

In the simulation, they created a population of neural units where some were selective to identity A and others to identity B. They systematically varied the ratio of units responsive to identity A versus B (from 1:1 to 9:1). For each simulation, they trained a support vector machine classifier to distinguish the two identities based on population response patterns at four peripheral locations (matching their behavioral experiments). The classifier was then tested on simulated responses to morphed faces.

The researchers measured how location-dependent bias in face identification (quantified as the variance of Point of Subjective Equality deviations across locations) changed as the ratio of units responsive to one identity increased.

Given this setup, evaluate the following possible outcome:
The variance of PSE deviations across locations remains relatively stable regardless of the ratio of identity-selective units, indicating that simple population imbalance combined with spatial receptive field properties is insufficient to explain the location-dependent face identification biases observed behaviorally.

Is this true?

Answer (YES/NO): NO